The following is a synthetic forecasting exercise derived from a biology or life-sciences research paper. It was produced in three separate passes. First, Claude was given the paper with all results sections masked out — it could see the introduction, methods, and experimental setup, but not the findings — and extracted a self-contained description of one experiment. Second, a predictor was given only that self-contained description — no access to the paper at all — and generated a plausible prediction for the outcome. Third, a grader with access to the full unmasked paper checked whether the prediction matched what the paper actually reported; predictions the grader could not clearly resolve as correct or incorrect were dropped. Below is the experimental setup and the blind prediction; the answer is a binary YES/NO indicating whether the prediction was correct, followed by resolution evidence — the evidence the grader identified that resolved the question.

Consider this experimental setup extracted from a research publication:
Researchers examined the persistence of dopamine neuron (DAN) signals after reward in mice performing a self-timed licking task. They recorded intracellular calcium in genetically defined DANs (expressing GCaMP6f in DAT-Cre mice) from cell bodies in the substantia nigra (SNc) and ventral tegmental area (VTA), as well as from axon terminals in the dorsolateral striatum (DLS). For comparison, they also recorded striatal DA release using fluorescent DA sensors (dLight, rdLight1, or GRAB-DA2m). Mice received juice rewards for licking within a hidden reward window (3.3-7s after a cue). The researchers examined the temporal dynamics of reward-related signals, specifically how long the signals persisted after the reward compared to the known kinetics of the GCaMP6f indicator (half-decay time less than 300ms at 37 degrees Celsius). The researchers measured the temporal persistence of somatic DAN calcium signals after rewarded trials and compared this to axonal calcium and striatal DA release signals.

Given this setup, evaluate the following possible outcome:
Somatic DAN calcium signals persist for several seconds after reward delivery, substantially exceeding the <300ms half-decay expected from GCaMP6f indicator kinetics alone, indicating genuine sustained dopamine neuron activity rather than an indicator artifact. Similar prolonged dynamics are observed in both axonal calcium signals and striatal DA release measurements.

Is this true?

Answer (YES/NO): NO